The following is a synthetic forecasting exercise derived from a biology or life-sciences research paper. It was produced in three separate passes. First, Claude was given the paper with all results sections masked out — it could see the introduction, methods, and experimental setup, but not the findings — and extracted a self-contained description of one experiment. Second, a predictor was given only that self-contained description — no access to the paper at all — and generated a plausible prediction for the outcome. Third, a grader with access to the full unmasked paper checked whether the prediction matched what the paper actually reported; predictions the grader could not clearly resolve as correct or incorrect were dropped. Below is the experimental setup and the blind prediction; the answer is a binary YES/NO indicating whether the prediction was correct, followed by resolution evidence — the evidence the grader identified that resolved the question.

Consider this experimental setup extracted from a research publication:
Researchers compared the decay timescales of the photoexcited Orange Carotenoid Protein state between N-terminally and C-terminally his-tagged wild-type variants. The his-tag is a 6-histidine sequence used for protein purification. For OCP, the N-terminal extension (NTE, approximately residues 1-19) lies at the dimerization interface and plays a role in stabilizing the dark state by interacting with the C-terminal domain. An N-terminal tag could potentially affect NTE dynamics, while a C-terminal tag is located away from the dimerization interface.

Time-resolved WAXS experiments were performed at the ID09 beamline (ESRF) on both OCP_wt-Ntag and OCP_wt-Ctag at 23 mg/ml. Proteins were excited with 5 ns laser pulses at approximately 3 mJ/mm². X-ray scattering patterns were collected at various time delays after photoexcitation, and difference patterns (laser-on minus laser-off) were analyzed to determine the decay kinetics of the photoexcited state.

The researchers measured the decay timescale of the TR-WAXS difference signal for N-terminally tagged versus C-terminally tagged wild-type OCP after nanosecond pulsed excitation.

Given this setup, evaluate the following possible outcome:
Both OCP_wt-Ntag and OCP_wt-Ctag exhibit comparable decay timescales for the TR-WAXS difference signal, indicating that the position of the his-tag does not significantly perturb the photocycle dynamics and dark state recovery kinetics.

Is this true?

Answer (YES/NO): NO